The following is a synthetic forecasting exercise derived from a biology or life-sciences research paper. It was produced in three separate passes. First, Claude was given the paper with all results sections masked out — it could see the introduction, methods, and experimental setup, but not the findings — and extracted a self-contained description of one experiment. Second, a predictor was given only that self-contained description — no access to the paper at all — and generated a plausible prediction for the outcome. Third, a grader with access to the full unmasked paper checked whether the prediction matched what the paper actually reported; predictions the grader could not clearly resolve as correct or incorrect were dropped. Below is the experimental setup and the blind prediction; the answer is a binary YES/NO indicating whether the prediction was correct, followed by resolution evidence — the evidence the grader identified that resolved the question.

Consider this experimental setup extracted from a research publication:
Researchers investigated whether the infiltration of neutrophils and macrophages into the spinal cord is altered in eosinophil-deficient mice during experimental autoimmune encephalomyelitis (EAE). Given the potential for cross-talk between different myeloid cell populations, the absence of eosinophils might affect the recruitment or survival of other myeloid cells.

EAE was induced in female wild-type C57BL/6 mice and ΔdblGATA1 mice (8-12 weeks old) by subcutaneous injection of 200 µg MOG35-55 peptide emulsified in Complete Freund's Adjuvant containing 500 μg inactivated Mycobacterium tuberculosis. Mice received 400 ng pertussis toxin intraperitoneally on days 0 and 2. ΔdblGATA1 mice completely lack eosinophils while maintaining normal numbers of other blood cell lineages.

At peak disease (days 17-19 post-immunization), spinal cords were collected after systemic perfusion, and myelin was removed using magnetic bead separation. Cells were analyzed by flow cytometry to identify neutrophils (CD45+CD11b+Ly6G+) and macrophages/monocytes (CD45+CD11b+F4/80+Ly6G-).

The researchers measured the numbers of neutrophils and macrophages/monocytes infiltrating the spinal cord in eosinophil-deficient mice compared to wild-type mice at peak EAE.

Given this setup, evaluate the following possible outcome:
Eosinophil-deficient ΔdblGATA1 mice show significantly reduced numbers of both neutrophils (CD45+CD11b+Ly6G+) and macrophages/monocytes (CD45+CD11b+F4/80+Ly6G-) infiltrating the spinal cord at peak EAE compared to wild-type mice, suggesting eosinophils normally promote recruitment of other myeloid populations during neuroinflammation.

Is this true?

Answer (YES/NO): NO